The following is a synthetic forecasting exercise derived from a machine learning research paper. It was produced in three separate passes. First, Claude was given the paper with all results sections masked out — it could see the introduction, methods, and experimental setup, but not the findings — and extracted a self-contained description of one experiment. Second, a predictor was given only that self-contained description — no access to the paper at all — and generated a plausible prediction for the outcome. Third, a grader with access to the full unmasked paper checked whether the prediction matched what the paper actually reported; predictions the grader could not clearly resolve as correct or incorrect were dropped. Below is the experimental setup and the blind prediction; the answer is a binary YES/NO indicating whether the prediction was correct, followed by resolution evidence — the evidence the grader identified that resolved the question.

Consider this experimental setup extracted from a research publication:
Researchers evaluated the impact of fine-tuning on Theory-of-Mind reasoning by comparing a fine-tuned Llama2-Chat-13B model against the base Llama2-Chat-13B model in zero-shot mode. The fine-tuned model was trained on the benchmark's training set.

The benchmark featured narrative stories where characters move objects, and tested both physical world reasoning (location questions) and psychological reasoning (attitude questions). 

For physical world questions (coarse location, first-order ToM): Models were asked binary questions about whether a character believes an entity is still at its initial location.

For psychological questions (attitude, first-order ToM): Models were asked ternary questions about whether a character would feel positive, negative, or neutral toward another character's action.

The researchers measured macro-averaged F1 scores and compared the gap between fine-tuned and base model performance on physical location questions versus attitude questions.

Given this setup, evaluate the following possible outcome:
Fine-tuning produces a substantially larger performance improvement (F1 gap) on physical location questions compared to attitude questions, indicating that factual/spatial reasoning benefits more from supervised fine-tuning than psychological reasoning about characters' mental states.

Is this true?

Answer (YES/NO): YES